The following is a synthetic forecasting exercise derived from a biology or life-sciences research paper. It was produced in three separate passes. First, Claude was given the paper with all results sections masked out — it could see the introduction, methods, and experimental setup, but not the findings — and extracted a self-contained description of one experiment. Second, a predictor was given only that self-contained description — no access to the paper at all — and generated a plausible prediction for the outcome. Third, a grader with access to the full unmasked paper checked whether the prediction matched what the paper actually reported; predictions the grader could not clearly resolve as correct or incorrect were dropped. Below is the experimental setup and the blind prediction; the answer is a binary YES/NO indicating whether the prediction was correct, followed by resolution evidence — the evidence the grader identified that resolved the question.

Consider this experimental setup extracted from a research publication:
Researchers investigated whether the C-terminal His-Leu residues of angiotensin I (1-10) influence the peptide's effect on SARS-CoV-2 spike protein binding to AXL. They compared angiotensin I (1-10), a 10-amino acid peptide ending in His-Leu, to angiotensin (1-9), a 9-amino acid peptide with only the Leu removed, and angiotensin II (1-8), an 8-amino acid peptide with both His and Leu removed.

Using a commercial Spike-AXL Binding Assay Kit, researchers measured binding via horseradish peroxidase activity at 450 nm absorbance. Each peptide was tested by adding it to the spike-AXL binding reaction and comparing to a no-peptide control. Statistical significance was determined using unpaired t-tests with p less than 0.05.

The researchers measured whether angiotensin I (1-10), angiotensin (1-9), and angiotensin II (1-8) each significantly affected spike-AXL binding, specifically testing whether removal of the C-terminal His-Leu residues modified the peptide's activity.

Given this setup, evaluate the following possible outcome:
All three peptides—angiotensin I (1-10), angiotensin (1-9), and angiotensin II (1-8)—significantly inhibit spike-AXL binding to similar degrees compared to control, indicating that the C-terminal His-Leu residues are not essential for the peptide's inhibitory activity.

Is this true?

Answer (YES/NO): NO